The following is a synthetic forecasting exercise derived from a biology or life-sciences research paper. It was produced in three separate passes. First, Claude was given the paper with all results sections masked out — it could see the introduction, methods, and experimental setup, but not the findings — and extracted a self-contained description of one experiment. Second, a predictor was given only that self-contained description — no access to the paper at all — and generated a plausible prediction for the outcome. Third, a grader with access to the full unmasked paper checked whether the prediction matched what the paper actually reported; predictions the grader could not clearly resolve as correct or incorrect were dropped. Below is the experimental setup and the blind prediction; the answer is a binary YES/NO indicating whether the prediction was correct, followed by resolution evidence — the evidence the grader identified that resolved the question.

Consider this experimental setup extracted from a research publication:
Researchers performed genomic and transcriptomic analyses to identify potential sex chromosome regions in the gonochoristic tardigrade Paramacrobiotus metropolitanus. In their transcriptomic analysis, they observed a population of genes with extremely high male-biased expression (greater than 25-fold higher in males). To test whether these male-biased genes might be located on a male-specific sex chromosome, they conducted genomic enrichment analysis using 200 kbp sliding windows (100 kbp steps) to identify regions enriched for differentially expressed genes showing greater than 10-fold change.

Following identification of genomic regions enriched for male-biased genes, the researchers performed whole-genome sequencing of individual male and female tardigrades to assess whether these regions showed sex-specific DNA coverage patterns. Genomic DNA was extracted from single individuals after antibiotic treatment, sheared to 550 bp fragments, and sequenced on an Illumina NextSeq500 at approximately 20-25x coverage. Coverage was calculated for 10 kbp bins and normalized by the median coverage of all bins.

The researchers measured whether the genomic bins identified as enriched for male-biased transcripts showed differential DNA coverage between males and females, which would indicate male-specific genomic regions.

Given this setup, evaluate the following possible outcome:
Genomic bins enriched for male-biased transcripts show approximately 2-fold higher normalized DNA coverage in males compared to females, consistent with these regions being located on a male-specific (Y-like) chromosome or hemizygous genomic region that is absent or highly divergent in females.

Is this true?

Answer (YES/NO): NO